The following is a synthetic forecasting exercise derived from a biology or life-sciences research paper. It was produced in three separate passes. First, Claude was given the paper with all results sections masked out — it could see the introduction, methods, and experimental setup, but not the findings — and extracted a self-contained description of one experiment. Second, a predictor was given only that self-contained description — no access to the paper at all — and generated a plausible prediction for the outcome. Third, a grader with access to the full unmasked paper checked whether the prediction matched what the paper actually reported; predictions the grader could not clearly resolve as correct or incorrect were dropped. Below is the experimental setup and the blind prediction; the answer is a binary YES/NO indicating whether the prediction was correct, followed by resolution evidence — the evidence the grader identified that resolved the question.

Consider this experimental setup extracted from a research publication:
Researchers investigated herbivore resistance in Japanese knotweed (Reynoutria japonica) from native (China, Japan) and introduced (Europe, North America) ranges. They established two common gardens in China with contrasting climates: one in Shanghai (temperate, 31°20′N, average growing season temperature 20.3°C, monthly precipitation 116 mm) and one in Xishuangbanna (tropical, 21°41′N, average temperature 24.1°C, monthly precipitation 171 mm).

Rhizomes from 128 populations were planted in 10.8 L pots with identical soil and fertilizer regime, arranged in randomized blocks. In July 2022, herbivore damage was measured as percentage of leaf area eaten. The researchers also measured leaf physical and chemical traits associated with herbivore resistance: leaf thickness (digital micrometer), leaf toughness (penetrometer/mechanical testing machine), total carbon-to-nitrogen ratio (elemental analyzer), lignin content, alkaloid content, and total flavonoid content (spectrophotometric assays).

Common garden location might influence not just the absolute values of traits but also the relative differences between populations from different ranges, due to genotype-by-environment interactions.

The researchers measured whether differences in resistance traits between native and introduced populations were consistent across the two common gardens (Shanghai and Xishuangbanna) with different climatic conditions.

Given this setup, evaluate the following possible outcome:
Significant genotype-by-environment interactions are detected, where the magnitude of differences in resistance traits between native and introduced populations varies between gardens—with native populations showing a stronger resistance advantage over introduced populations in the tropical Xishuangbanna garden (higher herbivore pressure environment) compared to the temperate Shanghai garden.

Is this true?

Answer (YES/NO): NO